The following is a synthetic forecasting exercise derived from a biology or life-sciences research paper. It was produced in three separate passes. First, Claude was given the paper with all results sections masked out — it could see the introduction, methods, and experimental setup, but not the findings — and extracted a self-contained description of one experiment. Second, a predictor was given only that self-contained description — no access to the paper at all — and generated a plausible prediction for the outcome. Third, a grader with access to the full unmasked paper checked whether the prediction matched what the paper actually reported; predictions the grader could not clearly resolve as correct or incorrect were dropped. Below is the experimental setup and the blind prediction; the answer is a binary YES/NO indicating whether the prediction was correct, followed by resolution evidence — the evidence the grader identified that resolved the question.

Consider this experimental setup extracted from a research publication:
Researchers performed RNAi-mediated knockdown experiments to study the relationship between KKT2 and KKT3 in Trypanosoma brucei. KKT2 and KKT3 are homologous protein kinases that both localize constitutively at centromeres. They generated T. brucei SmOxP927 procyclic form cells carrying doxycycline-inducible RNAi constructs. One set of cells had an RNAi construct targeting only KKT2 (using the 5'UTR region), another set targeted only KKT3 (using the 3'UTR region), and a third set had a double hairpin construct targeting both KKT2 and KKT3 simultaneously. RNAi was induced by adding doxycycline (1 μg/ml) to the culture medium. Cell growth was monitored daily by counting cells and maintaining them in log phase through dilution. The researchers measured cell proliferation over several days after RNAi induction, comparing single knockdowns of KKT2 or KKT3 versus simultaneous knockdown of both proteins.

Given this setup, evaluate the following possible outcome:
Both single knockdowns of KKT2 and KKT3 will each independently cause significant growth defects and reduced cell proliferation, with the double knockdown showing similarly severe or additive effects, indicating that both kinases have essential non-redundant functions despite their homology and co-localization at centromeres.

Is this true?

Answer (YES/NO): NO